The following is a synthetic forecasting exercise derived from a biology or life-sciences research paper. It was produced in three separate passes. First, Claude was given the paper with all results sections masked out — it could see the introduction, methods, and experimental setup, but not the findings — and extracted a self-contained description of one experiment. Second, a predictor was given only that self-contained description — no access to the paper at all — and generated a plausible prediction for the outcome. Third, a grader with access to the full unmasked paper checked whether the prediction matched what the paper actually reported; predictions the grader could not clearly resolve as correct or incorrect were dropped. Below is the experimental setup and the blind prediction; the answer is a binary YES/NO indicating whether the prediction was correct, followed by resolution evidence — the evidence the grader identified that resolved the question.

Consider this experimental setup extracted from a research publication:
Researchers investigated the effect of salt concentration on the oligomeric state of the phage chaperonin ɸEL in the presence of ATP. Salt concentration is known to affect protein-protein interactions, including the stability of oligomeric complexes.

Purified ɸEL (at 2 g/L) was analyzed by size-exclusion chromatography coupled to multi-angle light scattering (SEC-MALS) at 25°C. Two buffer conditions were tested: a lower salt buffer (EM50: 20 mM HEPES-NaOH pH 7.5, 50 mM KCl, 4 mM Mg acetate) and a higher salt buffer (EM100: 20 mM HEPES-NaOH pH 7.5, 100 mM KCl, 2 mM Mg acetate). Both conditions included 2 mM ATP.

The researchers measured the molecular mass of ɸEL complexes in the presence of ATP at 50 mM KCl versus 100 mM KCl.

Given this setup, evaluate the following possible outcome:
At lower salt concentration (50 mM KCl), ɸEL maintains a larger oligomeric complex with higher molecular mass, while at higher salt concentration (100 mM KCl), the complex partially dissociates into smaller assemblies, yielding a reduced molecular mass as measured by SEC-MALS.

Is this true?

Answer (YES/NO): YES